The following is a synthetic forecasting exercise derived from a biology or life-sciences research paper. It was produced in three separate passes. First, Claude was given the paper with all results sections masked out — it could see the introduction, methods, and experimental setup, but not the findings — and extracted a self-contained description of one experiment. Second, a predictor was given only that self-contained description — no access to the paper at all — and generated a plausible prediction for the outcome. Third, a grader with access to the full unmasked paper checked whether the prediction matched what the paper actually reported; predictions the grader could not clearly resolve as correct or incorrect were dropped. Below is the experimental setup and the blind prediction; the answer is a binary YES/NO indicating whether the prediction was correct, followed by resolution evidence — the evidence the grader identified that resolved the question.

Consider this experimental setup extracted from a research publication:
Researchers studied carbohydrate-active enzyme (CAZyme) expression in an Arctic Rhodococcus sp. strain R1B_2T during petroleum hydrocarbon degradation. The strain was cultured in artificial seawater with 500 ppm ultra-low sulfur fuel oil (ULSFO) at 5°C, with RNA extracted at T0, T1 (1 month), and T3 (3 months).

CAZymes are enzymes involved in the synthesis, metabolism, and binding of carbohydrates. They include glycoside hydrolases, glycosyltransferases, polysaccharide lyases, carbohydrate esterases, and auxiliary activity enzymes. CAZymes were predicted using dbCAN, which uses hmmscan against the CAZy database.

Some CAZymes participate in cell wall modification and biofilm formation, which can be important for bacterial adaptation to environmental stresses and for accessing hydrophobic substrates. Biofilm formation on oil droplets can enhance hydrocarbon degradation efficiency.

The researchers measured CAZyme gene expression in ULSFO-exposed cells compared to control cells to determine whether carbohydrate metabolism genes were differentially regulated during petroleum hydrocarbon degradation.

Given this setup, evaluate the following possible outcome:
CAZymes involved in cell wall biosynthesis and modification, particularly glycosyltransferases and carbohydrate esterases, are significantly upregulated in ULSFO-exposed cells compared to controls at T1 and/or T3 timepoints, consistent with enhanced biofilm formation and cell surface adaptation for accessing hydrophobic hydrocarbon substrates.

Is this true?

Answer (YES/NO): YES